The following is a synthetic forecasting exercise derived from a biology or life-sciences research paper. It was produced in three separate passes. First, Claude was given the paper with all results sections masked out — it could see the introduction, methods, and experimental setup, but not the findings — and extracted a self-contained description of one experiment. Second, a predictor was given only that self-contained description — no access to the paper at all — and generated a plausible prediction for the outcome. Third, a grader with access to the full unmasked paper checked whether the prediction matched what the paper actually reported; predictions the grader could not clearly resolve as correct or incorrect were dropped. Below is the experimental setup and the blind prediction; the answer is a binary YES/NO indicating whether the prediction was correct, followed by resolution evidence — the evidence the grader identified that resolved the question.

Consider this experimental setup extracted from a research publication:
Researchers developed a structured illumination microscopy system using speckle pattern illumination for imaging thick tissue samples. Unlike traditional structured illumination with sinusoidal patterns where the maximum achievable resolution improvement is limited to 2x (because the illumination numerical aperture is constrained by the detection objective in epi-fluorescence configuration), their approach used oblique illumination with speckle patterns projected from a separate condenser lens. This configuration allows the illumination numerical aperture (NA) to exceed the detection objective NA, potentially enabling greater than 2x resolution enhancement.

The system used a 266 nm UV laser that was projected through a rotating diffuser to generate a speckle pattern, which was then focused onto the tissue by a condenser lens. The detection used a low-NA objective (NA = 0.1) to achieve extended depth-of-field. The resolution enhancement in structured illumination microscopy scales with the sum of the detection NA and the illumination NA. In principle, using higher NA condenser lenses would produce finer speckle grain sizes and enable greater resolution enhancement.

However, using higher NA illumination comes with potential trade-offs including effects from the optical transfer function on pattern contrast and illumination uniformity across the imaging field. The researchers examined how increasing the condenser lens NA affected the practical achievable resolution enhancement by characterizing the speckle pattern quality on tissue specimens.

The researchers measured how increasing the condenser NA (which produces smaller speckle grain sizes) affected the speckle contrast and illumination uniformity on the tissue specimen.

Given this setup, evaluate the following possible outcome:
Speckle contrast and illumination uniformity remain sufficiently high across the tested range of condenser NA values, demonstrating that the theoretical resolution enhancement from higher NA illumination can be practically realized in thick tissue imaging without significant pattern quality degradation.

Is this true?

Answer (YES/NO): NO